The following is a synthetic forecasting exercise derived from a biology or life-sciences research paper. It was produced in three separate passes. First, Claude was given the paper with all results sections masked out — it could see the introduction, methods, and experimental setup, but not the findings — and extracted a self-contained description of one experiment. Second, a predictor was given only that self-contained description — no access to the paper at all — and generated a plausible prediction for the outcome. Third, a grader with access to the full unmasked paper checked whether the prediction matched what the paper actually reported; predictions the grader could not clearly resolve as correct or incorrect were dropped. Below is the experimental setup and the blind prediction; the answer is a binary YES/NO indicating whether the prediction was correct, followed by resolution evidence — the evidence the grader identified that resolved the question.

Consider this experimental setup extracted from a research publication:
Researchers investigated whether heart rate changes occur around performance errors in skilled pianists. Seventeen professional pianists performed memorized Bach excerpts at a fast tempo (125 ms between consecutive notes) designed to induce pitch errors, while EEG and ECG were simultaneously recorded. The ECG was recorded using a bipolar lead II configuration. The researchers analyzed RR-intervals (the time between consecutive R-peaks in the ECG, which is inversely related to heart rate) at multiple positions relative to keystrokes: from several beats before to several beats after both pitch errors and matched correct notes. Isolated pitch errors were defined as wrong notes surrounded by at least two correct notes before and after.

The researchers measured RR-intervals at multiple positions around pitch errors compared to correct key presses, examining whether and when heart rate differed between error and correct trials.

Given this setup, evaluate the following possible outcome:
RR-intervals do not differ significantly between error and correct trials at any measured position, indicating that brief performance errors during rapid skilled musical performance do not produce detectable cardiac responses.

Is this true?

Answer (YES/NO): NO